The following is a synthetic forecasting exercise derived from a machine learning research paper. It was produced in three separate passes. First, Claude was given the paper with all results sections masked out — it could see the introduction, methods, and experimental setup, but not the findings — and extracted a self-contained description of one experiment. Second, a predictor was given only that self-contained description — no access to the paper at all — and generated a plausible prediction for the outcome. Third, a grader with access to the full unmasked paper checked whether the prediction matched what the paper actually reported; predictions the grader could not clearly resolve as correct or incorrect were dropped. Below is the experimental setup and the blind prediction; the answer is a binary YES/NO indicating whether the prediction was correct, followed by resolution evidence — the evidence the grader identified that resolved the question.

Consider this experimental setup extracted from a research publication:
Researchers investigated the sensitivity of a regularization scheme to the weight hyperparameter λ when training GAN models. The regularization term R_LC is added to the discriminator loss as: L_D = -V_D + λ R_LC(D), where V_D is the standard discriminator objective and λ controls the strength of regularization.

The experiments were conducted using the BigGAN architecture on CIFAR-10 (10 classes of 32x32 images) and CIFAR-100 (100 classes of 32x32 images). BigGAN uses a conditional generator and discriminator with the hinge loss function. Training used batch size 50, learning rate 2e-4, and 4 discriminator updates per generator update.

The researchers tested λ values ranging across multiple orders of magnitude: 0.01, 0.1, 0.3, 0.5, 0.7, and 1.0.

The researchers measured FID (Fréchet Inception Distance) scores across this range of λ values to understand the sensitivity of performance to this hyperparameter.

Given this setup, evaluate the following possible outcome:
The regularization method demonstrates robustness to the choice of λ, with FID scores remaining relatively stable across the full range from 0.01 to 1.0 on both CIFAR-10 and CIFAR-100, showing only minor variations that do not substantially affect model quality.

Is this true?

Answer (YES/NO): NO